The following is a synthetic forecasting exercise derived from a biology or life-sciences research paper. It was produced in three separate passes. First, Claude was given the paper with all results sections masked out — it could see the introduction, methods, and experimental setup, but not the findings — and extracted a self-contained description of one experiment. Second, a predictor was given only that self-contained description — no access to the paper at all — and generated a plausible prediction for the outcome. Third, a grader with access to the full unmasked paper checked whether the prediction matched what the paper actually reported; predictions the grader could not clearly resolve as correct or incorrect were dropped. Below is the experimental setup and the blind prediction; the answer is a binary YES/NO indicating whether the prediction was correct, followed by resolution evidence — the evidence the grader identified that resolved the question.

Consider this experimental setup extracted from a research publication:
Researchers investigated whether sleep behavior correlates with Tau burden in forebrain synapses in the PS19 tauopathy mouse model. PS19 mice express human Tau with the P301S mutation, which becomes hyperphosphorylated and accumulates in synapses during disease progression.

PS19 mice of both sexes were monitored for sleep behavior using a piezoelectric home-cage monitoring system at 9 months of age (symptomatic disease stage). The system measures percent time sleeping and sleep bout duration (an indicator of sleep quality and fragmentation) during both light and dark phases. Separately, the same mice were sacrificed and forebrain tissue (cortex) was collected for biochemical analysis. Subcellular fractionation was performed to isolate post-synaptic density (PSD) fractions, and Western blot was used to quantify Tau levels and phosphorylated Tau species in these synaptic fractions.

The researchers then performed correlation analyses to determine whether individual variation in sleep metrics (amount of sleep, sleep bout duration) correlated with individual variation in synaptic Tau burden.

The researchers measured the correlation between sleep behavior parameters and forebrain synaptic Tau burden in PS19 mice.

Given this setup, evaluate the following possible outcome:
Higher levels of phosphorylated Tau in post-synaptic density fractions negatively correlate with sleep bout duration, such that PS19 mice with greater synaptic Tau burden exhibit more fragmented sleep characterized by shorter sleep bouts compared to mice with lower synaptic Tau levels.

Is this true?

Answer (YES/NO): NO